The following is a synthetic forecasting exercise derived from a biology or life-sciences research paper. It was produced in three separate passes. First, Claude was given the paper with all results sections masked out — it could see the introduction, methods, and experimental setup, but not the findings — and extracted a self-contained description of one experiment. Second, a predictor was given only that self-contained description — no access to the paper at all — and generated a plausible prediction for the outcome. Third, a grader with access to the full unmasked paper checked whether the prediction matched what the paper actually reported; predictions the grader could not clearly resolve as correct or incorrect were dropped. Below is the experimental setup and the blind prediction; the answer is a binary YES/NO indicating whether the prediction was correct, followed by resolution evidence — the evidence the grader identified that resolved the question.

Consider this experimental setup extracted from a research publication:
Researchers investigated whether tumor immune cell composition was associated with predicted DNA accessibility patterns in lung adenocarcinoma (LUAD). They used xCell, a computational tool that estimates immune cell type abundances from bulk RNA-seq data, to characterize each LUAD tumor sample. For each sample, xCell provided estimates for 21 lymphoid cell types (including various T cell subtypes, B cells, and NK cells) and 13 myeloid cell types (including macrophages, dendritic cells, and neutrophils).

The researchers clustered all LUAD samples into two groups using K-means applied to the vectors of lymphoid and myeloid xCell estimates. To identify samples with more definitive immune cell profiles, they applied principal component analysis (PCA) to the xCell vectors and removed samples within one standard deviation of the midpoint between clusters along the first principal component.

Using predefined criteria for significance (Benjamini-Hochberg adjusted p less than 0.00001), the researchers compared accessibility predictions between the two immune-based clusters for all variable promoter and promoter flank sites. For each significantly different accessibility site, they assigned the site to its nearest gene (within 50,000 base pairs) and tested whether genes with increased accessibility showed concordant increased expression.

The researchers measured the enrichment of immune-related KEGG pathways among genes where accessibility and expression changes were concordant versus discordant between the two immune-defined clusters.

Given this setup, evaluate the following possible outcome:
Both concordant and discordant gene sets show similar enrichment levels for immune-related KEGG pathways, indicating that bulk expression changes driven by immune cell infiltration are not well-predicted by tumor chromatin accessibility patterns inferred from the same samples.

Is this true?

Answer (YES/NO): NO